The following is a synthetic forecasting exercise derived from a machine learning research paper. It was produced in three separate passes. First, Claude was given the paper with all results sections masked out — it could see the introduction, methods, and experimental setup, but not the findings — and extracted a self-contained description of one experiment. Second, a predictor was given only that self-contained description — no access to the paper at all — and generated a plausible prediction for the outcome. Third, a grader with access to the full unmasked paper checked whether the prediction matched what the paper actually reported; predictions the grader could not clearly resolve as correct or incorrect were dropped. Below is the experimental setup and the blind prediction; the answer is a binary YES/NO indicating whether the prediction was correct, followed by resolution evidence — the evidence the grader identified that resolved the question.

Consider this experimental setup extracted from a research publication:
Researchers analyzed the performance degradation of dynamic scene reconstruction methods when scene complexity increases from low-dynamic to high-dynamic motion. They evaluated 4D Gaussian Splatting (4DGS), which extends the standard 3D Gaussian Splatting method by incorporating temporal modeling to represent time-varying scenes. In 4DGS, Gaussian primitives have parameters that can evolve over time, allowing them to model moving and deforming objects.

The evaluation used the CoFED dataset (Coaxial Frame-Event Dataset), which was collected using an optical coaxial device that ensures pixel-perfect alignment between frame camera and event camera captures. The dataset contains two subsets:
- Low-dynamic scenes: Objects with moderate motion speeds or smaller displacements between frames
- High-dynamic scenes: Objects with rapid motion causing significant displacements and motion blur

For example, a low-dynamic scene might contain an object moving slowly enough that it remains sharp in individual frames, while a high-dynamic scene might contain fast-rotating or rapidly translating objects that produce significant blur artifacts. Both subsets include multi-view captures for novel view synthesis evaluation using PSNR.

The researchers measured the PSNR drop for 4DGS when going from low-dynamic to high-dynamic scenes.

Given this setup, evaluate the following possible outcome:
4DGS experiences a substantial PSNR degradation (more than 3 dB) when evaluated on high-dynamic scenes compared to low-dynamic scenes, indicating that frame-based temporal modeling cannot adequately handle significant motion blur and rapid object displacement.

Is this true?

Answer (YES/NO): YES